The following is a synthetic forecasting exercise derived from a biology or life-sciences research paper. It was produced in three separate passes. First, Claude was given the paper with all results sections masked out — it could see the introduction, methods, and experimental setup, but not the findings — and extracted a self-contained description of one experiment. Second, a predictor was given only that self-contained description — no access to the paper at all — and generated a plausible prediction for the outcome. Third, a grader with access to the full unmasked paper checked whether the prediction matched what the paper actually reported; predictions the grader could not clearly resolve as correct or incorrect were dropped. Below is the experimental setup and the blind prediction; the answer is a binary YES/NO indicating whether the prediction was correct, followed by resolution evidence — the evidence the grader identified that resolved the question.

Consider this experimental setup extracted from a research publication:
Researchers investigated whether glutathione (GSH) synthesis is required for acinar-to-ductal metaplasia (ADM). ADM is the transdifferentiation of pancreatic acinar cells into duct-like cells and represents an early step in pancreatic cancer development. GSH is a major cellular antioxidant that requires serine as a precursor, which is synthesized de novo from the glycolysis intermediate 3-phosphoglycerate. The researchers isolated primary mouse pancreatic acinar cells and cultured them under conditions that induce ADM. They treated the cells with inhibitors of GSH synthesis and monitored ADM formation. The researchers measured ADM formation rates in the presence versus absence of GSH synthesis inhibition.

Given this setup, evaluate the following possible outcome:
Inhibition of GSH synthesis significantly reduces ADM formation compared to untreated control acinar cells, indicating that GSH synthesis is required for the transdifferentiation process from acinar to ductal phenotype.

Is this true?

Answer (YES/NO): YES